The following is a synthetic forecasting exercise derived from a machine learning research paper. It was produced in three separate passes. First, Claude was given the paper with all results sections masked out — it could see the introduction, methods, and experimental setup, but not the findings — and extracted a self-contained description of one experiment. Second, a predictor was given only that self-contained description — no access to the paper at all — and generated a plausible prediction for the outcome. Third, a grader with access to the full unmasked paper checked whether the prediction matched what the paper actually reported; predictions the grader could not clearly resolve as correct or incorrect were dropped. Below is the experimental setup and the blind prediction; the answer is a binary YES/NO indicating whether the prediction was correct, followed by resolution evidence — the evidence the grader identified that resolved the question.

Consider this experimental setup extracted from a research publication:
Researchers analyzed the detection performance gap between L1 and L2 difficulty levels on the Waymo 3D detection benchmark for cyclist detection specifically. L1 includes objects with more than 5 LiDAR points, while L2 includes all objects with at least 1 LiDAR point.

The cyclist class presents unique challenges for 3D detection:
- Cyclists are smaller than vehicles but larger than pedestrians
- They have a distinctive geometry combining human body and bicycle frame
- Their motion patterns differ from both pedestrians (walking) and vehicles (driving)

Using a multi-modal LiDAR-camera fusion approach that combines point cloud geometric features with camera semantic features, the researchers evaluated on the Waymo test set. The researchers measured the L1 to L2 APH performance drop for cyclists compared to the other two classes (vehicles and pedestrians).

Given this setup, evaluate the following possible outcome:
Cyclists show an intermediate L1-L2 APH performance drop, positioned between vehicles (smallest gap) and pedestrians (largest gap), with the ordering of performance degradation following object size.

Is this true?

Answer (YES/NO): NO